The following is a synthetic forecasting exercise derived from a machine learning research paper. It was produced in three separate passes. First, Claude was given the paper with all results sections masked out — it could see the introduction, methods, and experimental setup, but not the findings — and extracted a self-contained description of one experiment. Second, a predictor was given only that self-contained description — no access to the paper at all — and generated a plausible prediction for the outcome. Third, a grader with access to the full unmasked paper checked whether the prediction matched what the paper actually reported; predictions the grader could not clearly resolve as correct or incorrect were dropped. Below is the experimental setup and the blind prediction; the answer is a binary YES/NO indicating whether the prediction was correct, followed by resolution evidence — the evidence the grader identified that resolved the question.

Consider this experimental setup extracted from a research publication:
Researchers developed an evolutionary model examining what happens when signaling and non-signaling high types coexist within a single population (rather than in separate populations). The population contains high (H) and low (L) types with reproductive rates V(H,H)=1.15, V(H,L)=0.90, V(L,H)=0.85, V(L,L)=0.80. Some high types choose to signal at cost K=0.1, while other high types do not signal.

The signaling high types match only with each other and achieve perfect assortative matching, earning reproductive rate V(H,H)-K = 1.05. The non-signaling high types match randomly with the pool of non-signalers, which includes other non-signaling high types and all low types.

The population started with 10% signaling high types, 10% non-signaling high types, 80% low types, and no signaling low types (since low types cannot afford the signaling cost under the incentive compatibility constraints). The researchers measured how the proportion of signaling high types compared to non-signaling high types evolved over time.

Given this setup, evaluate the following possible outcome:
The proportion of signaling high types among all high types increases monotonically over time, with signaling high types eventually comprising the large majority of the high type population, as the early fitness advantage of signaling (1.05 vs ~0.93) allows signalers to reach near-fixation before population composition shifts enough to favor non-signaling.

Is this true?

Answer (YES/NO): NO